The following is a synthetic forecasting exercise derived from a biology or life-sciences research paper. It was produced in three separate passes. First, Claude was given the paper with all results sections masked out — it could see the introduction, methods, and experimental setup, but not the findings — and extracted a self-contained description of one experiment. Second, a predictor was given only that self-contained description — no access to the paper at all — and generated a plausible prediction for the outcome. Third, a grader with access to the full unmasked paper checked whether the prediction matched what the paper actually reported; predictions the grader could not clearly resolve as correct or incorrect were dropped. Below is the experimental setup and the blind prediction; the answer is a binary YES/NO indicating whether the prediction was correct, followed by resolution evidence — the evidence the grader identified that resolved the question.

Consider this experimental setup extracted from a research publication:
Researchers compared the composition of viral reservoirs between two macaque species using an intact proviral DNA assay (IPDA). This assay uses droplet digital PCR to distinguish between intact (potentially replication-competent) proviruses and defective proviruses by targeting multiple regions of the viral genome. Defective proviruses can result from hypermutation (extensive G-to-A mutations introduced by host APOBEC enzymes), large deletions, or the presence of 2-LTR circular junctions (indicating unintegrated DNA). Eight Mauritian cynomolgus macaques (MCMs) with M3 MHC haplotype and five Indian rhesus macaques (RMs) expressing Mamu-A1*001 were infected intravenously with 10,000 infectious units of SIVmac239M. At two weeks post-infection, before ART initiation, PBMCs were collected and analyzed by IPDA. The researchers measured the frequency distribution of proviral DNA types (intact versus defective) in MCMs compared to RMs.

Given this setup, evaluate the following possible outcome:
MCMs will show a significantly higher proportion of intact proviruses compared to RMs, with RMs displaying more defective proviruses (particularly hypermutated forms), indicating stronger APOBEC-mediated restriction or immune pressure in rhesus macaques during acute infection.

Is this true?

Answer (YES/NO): NO